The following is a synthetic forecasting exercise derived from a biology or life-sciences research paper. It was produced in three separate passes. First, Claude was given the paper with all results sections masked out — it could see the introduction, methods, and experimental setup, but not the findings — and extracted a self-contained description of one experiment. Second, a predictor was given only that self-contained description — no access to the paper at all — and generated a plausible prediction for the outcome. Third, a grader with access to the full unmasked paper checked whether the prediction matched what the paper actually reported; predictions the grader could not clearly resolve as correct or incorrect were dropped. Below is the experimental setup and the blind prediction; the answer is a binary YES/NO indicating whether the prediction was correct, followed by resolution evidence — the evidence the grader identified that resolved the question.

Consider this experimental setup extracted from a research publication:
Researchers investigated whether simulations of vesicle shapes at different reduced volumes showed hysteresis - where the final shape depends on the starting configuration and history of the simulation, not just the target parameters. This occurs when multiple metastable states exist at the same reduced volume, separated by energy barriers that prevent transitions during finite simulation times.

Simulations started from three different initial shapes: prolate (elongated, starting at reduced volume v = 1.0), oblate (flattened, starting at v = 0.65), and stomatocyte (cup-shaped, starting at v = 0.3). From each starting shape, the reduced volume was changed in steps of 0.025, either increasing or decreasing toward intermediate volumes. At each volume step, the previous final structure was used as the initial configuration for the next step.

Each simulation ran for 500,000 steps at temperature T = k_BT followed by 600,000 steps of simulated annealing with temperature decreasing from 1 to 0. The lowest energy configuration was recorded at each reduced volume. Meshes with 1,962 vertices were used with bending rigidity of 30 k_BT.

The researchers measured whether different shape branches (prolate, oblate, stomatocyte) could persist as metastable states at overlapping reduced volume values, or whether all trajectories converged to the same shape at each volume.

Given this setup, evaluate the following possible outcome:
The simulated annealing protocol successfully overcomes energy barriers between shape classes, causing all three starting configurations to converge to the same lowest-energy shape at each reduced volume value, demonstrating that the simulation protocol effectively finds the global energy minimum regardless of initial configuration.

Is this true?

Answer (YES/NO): NO